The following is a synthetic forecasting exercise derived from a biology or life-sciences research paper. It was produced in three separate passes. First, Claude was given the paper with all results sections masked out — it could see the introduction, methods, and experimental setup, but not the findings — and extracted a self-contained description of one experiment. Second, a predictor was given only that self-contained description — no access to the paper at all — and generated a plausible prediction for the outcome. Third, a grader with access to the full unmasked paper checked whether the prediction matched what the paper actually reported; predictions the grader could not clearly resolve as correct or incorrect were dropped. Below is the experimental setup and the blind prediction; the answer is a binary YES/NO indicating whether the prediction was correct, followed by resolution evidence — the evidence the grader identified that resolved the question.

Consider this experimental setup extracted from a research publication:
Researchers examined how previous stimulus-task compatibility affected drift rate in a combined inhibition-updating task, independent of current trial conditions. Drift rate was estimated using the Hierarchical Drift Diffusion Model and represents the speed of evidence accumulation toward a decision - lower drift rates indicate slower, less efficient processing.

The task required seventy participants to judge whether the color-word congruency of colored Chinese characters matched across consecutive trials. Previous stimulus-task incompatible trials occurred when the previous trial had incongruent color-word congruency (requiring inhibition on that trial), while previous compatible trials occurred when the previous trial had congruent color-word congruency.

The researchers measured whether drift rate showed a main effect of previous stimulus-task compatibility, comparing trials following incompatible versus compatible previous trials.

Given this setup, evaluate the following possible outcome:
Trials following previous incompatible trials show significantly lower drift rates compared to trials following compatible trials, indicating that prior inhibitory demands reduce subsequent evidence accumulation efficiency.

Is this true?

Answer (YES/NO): YES